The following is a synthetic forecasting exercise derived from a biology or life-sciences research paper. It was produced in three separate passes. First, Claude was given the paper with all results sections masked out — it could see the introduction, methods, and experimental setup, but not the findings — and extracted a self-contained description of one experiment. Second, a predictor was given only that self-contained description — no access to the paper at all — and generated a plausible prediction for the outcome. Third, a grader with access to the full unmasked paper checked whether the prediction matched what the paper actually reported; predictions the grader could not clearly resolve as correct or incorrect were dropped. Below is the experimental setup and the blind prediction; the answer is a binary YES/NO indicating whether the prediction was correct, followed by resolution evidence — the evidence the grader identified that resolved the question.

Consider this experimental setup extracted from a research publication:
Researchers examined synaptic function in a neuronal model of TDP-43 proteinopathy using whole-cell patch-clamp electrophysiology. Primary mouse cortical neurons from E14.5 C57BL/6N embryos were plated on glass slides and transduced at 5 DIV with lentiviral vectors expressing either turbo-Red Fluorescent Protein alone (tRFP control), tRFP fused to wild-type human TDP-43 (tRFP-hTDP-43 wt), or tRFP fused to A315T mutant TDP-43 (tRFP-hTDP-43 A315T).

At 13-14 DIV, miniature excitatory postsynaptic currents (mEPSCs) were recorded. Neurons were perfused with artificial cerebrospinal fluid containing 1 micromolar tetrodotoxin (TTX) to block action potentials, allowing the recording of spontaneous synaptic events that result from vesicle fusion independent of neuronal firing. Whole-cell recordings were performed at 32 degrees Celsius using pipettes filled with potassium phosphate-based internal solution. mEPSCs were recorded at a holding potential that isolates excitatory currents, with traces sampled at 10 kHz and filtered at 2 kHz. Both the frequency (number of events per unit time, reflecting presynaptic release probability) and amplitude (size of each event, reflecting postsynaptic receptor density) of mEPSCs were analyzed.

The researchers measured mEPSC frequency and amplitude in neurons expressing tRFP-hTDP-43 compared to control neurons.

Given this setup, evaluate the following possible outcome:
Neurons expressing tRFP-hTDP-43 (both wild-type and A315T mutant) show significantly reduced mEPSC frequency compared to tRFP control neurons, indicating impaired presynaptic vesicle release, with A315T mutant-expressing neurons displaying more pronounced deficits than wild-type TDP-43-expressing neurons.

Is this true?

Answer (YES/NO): NO